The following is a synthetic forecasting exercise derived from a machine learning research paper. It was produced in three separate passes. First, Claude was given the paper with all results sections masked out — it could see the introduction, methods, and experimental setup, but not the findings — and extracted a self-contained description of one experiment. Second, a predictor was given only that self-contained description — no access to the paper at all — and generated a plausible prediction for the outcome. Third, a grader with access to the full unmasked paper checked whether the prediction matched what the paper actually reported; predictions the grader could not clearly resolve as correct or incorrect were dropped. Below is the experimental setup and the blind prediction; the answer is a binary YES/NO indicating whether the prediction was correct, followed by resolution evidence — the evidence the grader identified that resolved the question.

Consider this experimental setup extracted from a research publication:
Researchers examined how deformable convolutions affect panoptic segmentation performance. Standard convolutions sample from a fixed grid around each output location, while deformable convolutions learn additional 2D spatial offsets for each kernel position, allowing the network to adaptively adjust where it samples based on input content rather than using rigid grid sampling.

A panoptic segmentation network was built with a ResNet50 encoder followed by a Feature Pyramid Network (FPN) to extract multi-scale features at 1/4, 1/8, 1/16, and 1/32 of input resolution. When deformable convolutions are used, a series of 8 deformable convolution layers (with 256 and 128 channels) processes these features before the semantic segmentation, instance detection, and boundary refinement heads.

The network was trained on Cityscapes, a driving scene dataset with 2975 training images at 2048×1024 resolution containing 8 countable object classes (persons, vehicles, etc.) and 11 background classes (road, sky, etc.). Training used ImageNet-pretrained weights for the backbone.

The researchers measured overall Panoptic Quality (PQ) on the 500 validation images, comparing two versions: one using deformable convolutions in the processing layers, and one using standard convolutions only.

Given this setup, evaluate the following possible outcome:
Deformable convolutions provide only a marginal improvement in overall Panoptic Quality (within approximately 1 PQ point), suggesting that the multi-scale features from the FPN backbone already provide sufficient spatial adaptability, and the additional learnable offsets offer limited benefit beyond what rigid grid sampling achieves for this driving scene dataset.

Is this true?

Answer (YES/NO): NO